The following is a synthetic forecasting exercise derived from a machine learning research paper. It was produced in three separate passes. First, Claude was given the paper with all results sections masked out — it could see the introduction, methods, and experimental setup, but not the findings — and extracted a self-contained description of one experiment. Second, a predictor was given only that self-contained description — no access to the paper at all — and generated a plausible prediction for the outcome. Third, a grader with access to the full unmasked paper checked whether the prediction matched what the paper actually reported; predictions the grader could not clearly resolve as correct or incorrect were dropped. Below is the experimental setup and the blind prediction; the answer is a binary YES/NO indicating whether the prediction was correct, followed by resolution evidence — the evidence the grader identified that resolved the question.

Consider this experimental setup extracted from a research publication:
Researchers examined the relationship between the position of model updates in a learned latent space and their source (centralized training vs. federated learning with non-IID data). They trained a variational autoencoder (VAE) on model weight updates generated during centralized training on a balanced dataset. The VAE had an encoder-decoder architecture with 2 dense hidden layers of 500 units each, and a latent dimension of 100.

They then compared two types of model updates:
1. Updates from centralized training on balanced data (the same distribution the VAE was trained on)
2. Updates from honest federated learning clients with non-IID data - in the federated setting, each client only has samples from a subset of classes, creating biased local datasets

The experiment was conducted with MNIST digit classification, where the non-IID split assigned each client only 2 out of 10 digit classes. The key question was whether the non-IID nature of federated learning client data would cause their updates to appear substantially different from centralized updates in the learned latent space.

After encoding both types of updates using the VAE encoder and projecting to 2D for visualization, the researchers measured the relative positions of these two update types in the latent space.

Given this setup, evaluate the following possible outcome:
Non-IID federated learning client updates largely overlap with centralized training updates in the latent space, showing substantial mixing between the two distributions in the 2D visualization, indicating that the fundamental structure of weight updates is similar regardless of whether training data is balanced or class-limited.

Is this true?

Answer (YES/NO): YES